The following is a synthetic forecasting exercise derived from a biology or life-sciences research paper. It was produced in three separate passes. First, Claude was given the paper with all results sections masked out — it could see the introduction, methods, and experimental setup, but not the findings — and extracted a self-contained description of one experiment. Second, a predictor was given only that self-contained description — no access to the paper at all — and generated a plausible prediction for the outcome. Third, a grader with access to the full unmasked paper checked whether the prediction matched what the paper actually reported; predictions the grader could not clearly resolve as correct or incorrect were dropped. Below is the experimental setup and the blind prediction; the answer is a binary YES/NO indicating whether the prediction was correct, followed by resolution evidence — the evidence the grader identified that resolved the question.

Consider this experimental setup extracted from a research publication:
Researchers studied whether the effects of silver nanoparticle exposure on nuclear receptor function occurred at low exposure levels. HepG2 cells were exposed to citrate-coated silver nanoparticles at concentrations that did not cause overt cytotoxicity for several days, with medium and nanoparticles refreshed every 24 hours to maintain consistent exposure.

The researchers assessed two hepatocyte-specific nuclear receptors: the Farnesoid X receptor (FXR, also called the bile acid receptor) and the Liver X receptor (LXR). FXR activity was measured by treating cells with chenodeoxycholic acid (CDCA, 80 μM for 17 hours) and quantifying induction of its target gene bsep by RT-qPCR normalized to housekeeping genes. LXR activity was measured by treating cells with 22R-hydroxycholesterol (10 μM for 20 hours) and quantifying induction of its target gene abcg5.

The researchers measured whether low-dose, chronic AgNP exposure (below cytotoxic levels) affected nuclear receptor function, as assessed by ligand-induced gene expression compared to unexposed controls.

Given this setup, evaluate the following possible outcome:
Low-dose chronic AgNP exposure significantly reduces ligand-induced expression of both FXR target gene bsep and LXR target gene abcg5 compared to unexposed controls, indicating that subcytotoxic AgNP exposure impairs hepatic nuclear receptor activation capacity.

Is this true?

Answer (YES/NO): YES